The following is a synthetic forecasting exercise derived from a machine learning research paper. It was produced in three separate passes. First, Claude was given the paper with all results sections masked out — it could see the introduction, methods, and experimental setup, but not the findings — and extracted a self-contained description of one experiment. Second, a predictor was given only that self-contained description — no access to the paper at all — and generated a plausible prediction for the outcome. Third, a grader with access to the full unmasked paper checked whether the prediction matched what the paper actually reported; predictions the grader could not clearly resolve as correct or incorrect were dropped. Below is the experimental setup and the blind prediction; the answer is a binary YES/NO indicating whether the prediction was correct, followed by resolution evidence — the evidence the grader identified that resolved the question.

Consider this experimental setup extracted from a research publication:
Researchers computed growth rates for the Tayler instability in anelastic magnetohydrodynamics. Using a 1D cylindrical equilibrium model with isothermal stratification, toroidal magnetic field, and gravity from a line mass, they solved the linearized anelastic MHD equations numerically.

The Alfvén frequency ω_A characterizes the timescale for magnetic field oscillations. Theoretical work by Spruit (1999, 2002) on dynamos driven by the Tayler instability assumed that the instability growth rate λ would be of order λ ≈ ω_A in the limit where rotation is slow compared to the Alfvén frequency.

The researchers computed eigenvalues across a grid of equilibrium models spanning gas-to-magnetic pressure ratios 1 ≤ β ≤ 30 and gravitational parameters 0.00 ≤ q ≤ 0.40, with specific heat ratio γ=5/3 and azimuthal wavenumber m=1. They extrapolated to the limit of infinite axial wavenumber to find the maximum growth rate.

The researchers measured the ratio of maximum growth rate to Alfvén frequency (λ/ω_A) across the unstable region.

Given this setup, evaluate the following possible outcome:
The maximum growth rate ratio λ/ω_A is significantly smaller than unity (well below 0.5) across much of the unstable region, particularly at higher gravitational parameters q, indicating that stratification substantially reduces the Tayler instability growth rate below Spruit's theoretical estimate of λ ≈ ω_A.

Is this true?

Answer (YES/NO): YES